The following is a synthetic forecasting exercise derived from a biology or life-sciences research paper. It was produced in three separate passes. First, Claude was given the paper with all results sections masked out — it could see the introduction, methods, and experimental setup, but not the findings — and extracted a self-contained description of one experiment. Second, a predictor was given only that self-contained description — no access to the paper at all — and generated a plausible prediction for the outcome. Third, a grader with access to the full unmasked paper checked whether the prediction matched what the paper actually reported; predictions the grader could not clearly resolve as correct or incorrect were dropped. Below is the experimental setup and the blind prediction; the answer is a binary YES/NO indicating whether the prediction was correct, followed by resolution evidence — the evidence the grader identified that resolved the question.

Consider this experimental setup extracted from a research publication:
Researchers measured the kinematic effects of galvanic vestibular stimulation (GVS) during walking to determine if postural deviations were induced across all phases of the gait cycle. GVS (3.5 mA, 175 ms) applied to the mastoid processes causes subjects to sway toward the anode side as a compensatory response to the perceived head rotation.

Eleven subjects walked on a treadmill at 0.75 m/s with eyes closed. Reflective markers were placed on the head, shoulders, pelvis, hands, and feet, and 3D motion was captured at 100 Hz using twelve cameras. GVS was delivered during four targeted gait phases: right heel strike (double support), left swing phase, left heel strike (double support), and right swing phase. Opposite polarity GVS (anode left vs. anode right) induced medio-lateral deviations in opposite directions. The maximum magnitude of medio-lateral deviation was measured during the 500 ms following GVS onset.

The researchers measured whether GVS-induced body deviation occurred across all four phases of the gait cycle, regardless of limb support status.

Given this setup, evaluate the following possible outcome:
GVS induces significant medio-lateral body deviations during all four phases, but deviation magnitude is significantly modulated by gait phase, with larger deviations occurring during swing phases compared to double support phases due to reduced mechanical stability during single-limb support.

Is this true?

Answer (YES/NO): NO